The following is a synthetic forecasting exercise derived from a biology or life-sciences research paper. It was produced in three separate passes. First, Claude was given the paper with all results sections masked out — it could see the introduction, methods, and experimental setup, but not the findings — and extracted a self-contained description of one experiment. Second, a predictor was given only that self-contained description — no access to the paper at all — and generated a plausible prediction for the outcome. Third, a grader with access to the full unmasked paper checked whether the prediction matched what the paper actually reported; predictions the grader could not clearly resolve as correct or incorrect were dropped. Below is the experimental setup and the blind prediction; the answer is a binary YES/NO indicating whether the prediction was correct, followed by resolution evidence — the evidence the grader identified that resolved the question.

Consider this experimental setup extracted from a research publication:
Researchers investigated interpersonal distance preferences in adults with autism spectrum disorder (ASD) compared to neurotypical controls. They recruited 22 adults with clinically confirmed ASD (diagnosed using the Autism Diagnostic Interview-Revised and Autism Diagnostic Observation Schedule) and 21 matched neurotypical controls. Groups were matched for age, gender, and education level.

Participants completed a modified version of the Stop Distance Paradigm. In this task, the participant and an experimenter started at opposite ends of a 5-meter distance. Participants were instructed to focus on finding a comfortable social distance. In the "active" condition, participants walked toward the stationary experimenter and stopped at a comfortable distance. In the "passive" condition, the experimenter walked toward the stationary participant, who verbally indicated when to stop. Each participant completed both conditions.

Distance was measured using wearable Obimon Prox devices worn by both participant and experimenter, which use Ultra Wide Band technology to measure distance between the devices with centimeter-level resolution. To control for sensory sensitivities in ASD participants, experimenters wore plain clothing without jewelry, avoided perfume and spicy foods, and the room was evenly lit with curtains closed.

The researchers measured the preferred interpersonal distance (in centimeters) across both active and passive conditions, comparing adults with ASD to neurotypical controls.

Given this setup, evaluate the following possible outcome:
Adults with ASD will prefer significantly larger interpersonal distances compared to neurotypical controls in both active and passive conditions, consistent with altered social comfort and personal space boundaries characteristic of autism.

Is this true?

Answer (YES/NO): YES